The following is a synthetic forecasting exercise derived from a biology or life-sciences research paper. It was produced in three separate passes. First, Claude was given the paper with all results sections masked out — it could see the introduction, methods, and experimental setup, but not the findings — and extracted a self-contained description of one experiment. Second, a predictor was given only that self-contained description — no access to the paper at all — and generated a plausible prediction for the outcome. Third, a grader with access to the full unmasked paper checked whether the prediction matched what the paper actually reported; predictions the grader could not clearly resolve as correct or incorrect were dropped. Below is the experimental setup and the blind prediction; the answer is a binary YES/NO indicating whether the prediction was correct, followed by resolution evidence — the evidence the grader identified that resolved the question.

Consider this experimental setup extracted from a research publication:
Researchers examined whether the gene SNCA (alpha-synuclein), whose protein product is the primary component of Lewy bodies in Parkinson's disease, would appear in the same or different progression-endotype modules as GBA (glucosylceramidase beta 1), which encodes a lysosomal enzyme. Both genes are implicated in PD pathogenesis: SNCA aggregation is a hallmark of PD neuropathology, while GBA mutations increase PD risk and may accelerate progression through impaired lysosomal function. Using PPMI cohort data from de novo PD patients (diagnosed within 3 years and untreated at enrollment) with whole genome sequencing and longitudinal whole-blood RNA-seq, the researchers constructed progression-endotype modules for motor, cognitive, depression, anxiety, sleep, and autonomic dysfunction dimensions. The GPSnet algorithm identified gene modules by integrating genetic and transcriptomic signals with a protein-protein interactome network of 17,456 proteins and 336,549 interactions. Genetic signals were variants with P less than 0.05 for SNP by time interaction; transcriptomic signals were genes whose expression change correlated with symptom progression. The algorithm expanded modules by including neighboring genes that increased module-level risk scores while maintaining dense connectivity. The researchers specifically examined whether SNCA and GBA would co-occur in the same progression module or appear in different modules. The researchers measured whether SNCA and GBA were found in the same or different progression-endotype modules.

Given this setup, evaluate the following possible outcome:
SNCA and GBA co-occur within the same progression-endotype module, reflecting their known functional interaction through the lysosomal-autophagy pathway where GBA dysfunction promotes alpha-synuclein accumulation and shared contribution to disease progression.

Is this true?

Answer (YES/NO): YES